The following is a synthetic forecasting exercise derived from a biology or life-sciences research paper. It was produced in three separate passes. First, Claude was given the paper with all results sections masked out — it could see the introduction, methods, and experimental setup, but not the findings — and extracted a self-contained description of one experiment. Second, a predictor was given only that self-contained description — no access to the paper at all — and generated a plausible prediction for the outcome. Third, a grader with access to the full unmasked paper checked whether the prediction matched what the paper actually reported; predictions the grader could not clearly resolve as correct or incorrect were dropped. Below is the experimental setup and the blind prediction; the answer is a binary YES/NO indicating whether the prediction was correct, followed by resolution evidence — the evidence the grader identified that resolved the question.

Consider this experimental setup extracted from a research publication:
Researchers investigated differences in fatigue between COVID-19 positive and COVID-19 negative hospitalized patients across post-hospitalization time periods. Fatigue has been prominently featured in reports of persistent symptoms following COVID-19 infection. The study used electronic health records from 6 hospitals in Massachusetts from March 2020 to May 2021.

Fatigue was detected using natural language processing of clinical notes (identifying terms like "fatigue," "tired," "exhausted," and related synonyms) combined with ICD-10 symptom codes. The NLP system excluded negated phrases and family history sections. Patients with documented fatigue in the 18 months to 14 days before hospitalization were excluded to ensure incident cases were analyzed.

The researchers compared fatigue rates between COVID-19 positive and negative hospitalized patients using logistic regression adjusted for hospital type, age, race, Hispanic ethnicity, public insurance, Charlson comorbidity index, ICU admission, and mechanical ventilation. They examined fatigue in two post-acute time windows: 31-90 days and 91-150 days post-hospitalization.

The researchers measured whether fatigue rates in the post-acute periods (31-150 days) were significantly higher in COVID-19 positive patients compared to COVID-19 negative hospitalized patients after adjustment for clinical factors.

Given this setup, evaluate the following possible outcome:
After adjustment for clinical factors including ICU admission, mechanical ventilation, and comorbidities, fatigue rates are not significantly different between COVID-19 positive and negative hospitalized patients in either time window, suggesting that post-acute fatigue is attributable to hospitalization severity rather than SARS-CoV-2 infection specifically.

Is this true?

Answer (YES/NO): YES